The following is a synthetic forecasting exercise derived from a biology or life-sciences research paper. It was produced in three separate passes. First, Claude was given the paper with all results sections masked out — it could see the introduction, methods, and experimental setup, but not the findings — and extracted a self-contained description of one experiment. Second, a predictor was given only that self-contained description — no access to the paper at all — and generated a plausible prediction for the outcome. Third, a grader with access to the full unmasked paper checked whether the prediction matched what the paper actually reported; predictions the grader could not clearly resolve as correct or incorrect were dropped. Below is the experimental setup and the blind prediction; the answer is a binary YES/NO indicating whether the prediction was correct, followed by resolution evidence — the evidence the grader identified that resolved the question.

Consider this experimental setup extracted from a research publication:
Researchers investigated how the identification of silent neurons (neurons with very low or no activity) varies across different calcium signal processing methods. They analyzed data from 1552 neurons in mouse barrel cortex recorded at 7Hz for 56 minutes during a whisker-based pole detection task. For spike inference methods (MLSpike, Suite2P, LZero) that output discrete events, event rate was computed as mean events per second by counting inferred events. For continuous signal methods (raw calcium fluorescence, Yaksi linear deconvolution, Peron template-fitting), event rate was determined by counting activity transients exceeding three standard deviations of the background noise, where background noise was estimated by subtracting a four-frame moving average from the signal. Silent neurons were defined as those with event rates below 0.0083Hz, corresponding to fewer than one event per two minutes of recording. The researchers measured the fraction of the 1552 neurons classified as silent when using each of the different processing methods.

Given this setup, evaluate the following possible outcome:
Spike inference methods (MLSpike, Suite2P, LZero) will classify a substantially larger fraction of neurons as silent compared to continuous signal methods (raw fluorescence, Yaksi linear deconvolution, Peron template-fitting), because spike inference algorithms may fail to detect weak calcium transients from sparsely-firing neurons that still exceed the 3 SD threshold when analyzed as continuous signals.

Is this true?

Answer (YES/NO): NO